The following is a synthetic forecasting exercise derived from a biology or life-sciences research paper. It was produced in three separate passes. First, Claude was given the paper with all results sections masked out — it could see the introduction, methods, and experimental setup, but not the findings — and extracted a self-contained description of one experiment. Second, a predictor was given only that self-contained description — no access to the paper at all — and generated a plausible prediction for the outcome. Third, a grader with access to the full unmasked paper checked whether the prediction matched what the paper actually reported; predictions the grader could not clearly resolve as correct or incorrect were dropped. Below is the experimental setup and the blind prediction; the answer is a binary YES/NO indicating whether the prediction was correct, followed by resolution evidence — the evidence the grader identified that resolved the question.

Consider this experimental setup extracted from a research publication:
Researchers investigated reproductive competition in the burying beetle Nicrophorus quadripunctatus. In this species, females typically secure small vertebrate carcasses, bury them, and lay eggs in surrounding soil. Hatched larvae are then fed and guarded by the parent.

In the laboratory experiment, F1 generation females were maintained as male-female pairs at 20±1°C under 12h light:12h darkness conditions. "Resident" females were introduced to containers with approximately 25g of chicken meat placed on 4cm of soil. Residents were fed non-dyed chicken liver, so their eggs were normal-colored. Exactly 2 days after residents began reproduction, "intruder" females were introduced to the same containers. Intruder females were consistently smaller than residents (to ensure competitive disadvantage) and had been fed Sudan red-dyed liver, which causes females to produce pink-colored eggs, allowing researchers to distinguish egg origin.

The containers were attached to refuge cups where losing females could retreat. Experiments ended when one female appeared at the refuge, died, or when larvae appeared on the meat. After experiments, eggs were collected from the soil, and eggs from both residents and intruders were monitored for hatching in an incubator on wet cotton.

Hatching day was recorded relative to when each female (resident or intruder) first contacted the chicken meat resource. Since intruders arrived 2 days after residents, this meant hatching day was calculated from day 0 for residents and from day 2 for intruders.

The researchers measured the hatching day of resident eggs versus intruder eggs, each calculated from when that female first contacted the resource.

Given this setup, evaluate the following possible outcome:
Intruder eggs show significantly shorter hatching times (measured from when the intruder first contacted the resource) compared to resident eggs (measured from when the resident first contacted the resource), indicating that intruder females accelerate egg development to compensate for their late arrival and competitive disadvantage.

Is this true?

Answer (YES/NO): YES